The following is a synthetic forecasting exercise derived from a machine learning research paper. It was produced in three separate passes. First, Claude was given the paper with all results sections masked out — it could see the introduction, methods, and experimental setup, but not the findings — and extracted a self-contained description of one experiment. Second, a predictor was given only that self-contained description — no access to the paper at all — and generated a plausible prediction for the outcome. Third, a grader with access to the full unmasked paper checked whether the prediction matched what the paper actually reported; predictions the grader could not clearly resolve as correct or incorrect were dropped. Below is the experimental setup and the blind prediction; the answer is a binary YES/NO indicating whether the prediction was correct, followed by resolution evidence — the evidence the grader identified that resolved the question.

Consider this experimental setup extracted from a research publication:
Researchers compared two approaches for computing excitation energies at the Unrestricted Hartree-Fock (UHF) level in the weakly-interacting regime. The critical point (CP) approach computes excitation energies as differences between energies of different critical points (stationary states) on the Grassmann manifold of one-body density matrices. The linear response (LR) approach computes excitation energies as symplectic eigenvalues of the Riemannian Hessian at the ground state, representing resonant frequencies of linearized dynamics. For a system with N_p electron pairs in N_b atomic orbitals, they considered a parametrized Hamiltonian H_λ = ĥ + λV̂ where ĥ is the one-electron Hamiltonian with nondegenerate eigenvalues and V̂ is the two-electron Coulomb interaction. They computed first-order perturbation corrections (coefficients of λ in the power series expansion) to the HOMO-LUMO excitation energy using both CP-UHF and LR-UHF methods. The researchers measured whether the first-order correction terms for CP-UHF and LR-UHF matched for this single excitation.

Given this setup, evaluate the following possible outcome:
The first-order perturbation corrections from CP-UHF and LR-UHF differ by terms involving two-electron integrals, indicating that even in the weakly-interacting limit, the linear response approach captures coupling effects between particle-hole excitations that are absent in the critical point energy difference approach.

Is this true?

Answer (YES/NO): YES